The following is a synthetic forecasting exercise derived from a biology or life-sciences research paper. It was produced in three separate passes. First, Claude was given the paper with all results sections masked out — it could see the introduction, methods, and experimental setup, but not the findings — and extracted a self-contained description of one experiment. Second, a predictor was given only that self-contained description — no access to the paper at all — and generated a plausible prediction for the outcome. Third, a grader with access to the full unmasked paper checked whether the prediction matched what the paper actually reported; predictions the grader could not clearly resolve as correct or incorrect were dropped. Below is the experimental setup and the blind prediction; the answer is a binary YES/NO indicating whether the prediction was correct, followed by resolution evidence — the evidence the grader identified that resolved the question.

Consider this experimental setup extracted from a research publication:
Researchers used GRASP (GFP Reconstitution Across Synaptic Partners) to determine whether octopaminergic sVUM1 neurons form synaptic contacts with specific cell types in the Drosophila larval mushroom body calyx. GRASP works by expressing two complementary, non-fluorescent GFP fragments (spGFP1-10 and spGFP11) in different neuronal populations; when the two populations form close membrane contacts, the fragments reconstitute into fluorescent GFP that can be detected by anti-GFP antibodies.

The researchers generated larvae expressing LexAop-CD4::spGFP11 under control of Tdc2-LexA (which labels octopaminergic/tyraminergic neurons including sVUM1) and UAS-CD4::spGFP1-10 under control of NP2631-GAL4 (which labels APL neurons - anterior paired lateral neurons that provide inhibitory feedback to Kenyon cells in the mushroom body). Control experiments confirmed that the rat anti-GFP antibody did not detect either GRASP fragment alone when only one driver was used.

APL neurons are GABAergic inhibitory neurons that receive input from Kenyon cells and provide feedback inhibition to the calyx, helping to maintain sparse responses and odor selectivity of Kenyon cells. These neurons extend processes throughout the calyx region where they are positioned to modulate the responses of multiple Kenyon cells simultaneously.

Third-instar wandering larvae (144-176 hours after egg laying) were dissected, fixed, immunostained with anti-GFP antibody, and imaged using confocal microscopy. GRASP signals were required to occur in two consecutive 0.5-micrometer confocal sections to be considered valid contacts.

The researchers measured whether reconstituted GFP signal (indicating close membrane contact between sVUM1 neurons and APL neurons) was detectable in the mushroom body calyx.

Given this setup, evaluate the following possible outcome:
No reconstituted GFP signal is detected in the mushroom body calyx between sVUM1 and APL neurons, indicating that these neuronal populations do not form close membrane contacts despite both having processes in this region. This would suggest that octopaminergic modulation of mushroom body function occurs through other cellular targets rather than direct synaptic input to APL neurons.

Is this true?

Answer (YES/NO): NO